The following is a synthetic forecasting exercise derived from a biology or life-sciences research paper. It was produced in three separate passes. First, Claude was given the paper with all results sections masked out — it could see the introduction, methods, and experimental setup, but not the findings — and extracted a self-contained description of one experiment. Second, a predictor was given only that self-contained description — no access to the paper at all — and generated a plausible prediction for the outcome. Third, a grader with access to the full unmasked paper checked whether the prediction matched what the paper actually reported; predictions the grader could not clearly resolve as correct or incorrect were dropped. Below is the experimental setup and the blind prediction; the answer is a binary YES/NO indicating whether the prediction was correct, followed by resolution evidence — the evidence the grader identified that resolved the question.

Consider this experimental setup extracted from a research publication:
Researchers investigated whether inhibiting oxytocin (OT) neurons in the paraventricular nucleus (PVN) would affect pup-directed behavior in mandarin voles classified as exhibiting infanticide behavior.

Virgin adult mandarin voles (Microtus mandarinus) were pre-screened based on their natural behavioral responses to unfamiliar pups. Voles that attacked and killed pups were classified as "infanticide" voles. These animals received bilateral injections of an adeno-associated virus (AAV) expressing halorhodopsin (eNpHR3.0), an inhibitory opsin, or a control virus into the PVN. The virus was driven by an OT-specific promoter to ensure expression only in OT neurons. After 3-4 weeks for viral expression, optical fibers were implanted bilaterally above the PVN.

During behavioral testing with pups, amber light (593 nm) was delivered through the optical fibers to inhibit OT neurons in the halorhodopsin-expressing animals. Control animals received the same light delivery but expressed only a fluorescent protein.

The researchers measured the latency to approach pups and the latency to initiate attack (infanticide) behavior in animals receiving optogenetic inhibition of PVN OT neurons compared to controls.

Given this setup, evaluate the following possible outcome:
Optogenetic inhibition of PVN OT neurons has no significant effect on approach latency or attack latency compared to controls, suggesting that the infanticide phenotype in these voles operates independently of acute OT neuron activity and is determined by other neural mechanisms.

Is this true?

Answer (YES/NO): NO